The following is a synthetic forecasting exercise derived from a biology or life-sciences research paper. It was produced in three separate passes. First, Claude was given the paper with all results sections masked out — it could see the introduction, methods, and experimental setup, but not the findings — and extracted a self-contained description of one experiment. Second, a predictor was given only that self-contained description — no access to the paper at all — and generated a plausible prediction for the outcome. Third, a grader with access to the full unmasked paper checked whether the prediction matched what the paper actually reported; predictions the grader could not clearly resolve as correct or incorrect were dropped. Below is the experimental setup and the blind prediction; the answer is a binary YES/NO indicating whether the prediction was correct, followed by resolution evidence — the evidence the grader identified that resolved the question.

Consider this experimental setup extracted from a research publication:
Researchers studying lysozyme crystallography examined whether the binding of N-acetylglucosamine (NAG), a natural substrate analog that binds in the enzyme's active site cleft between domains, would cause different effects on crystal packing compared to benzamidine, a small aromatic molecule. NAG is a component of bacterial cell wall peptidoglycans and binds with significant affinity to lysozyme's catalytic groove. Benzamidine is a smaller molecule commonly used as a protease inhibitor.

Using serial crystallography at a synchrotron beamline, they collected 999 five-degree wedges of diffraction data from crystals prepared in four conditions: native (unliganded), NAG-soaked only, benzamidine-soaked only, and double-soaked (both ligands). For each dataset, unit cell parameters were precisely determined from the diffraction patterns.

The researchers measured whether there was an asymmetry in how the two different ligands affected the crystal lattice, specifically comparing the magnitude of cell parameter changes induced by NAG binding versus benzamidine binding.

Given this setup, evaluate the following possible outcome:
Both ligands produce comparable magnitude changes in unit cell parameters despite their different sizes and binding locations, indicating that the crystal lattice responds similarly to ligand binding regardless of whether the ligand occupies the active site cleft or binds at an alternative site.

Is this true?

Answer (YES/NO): NO